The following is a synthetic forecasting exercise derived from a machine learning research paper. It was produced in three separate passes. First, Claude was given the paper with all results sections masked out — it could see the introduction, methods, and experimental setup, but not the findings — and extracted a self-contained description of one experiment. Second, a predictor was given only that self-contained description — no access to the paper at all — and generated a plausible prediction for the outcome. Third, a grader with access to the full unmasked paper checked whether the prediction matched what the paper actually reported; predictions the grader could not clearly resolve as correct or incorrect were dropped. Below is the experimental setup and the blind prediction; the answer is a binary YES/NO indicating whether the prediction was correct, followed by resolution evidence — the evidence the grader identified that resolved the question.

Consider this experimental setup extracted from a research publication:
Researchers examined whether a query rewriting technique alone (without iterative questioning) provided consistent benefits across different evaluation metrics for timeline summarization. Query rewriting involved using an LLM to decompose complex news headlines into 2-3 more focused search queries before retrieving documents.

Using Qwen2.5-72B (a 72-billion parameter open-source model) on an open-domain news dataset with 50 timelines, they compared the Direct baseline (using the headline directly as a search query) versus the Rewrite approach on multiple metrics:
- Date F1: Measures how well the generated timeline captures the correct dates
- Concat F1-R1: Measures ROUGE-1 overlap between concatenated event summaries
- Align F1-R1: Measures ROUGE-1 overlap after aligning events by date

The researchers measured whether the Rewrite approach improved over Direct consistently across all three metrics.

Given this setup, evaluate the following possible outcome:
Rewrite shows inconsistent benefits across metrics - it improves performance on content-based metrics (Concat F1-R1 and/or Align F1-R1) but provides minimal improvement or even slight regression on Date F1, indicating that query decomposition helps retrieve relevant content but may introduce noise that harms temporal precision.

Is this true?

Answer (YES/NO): NO